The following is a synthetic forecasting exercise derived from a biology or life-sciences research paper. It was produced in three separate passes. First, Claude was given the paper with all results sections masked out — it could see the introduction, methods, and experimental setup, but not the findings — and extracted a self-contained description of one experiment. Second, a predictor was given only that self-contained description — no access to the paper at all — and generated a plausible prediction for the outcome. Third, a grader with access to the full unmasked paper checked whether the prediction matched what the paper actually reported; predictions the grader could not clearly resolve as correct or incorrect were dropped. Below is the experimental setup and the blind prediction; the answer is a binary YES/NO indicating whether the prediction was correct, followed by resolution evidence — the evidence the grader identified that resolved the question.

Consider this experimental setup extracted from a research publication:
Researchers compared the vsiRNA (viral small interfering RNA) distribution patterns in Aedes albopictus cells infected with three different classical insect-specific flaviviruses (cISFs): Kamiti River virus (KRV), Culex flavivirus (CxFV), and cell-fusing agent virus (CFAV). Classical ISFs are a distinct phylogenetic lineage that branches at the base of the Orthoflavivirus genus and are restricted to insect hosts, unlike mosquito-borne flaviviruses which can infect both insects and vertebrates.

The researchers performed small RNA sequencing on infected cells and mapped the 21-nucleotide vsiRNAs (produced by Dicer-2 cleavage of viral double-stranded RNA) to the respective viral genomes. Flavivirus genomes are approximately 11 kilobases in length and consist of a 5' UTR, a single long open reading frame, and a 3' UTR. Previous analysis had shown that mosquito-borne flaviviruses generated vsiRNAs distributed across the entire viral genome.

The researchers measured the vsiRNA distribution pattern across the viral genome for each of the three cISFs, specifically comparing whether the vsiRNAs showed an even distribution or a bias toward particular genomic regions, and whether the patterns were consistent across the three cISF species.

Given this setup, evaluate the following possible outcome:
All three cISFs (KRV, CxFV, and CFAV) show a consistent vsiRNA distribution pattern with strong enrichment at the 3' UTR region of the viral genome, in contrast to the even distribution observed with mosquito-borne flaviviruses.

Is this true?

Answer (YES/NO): NO